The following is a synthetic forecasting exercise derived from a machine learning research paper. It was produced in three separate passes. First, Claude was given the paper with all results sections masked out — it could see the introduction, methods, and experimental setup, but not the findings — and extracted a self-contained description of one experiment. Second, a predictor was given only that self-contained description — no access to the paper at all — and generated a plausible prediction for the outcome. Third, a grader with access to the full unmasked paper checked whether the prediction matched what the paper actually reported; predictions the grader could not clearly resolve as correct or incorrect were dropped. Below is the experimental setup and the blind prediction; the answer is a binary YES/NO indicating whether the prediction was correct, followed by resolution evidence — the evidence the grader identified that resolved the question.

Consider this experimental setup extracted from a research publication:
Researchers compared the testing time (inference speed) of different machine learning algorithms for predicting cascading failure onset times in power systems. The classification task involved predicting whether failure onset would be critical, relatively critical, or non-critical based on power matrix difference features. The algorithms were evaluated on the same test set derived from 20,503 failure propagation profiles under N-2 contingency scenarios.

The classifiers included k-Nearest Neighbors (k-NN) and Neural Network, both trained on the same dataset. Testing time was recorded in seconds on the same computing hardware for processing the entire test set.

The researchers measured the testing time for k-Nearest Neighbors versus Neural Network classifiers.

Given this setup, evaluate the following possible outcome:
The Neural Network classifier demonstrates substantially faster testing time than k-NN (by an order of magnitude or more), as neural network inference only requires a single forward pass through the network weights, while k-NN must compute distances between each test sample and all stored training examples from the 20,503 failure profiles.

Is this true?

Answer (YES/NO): YES